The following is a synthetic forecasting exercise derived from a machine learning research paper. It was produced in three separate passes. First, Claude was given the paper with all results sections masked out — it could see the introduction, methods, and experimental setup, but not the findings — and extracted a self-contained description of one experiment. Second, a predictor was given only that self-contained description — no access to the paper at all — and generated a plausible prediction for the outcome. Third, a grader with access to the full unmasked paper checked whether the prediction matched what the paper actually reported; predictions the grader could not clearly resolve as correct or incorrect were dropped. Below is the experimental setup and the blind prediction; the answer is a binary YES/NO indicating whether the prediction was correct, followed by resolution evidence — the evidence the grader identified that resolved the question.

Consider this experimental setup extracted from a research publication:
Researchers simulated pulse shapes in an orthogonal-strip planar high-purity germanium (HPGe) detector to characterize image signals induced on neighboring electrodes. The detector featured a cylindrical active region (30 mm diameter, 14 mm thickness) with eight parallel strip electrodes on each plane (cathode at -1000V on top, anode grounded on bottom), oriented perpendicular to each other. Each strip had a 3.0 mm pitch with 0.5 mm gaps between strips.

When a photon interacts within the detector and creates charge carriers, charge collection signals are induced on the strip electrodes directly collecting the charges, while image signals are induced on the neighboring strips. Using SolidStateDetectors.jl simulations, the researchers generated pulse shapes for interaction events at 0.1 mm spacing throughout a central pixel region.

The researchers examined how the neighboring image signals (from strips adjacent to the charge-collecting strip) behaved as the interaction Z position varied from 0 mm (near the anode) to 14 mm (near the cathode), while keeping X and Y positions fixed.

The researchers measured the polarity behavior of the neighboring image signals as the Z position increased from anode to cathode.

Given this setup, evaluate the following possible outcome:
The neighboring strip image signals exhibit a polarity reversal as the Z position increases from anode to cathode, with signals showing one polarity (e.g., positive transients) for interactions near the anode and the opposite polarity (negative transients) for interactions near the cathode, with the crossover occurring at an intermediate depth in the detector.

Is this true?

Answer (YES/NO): YES